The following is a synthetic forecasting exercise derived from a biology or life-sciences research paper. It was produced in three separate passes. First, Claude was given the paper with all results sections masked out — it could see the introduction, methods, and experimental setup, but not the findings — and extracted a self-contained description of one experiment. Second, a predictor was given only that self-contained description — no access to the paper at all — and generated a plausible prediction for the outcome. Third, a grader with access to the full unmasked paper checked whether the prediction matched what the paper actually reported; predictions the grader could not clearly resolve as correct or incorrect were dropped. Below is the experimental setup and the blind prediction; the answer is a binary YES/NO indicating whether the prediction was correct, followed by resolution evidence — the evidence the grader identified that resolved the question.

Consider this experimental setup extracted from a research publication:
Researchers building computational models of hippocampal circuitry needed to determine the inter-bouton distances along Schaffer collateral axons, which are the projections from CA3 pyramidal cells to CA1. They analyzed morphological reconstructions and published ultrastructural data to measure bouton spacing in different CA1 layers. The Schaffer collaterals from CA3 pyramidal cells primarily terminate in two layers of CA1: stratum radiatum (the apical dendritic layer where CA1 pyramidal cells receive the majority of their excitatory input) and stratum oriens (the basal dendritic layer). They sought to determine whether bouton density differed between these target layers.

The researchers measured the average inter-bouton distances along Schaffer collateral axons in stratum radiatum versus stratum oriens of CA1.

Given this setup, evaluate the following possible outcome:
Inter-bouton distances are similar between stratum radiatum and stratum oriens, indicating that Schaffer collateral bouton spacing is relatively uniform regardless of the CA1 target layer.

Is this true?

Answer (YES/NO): NO